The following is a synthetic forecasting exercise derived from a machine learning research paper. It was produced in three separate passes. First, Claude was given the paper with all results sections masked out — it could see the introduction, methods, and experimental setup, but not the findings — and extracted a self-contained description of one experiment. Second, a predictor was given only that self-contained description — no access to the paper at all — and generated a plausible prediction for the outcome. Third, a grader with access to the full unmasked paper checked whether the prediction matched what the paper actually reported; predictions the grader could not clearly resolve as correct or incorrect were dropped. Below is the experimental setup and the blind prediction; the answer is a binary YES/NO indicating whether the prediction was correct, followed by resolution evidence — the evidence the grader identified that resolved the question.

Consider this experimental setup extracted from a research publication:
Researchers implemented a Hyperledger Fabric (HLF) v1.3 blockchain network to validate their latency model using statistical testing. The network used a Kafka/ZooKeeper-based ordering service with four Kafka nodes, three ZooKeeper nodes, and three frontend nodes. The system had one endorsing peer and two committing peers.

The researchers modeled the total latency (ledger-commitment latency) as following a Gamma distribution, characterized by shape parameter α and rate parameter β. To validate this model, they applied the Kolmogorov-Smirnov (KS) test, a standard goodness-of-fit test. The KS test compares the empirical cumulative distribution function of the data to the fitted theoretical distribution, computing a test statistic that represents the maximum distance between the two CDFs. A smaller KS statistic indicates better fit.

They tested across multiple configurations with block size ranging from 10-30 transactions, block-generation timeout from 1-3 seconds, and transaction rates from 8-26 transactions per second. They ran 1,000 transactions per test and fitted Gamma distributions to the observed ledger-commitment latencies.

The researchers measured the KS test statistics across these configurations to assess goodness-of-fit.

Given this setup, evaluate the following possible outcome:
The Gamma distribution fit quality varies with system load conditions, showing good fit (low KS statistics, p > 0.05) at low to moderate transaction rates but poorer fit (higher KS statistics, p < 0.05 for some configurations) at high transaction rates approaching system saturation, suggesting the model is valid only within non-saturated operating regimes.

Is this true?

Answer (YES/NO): NO